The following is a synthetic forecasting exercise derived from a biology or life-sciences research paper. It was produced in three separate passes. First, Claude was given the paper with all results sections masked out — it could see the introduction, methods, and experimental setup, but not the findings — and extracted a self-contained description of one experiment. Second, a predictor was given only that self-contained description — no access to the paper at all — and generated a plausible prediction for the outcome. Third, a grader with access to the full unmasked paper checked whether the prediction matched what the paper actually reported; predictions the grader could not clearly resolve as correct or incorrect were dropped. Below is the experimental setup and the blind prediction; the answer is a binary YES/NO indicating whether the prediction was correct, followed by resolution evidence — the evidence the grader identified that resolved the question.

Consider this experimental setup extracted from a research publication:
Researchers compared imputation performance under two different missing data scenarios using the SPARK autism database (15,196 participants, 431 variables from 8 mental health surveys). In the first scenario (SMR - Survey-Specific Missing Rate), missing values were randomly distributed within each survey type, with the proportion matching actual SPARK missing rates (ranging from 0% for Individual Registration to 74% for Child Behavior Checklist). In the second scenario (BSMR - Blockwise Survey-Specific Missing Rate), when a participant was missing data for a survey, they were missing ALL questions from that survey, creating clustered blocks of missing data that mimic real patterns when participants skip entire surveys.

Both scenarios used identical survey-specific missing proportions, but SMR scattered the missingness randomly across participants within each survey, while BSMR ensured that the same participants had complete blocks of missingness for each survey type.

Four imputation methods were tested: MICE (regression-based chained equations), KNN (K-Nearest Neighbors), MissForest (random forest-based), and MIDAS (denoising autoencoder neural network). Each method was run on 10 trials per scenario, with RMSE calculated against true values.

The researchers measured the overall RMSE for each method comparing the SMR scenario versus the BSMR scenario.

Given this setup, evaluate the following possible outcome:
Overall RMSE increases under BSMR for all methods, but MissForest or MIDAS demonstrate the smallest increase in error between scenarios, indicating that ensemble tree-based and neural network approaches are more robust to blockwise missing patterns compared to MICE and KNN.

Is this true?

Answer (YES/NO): NO